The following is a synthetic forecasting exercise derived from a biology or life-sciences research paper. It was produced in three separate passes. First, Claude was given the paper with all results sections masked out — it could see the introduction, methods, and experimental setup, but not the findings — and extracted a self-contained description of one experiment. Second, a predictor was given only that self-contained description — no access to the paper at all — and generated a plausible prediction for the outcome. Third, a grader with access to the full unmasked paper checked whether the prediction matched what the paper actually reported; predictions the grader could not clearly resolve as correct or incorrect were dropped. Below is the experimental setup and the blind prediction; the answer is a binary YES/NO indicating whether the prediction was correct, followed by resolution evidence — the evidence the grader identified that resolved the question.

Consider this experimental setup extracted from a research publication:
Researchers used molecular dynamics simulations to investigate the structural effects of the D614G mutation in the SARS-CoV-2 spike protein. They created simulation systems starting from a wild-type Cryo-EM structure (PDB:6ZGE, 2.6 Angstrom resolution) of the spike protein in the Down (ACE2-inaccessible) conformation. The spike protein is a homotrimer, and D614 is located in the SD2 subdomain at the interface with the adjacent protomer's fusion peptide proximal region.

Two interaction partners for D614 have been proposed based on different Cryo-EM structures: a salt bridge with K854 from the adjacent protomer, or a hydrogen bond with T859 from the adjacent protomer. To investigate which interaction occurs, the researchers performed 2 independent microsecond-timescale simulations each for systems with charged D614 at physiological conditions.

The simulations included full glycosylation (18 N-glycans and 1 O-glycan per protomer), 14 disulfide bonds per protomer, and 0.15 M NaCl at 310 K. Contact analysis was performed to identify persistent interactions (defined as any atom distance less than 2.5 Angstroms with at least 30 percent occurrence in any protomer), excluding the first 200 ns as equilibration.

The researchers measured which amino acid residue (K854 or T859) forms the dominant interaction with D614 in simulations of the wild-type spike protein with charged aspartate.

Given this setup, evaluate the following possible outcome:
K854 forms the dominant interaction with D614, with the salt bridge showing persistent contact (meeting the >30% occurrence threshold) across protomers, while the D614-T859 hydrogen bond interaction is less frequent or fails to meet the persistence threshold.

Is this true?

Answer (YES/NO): YES